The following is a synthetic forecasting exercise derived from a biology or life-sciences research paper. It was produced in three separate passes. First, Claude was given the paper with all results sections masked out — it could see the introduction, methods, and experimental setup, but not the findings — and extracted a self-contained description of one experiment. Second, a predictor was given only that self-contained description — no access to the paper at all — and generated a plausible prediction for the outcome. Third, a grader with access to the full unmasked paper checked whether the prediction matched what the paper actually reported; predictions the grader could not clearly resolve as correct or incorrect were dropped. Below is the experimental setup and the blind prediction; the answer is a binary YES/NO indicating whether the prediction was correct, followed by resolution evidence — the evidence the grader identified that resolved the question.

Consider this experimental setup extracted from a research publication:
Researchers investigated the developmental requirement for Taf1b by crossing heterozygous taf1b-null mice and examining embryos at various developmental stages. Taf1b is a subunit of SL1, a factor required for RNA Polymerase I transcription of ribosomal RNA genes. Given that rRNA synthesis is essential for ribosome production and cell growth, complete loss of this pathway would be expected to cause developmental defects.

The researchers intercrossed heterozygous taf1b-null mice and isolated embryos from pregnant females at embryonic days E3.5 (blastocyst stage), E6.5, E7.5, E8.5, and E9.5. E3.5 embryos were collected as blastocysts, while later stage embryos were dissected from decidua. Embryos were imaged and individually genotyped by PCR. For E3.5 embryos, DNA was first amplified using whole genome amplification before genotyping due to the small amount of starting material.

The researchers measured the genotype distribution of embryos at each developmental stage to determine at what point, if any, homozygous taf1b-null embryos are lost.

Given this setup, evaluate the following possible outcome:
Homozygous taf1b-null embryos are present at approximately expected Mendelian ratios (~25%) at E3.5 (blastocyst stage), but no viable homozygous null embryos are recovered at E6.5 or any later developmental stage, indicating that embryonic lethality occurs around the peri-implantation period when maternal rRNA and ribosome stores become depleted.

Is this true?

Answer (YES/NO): YES